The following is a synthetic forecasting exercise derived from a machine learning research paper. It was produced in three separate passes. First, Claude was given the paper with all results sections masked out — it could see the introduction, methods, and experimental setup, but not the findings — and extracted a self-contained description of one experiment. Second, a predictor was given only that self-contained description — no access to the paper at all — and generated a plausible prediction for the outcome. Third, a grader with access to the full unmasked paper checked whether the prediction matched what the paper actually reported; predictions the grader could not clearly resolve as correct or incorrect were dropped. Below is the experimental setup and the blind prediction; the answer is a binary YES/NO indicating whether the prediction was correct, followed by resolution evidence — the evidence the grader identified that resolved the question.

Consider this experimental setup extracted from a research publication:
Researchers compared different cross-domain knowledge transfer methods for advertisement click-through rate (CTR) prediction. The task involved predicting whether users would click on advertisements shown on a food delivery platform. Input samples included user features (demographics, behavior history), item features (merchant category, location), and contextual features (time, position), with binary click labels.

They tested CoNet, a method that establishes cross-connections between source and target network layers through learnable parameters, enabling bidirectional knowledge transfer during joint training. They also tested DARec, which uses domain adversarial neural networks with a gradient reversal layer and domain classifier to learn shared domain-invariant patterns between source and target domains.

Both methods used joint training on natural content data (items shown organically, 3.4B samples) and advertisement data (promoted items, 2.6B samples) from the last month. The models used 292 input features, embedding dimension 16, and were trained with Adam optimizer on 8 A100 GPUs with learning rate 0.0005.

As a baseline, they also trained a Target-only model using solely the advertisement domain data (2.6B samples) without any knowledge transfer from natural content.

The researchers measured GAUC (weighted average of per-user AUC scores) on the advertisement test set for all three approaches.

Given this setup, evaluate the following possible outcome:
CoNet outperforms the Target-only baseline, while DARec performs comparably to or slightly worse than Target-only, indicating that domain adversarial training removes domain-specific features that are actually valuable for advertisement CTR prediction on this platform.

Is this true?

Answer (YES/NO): YES